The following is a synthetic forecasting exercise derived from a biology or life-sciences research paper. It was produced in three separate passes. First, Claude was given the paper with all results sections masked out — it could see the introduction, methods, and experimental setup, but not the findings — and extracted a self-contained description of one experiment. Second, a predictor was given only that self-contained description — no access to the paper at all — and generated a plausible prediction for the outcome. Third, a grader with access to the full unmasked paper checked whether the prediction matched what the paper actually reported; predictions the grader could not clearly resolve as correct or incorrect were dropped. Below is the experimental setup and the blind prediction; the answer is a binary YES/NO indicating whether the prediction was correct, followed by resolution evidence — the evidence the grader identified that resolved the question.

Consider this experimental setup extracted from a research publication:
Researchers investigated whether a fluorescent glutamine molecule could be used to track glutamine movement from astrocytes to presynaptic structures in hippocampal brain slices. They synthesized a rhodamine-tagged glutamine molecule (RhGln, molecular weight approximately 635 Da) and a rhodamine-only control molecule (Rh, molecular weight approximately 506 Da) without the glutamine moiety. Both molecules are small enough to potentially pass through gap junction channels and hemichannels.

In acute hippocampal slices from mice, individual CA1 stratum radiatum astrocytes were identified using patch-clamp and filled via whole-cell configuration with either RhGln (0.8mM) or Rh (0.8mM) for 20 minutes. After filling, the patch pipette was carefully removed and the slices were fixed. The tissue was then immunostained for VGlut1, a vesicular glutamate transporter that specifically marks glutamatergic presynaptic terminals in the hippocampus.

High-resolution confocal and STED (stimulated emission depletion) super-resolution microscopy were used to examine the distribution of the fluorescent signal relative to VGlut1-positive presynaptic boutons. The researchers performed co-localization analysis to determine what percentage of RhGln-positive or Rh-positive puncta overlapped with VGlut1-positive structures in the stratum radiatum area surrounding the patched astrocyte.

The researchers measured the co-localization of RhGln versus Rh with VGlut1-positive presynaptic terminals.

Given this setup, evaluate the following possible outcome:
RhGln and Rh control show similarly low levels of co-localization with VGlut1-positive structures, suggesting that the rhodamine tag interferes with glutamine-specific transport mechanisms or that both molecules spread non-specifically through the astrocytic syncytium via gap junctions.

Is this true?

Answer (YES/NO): NO